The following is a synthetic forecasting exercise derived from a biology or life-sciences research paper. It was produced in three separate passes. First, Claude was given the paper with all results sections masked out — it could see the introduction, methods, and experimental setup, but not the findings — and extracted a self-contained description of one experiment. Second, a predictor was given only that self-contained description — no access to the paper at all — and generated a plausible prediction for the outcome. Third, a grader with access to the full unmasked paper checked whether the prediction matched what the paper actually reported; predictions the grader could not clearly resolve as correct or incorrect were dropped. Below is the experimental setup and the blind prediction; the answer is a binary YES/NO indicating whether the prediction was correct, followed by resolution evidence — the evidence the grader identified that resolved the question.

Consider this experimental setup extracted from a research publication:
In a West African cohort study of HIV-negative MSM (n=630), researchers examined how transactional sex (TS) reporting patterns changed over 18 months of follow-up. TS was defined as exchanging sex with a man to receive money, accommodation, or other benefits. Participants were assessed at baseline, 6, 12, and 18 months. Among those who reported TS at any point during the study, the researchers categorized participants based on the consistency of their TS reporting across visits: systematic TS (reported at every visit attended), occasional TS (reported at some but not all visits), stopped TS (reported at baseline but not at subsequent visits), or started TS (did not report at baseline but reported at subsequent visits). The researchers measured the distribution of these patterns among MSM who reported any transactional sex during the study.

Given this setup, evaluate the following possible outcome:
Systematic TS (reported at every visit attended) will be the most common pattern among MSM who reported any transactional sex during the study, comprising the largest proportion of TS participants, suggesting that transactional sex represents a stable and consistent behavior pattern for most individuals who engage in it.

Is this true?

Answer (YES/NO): YES